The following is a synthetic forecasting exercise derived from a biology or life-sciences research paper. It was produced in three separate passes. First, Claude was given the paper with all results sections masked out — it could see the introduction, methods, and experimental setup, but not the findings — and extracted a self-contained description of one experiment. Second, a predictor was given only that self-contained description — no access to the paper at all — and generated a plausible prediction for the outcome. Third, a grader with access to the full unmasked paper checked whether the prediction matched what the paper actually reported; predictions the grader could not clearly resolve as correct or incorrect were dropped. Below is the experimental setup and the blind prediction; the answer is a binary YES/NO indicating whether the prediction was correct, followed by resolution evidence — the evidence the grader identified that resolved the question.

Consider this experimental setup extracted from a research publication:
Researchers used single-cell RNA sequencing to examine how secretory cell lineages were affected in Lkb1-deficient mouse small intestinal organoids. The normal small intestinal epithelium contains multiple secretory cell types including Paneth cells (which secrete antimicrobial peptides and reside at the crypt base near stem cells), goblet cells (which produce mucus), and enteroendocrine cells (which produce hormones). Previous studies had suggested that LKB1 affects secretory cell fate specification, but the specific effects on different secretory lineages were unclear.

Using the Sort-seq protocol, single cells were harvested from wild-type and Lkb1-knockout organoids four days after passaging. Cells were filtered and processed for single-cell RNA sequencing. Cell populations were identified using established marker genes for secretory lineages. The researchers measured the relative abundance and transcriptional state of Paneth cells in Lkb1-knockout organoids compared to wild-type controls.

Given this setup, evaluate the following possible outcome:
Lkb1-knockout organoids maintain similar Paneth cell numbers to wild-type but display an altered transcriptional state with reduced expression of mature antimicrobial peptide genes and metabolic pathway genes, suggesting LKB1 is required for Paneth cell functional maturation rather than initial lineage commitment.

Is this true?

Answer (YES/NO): NO